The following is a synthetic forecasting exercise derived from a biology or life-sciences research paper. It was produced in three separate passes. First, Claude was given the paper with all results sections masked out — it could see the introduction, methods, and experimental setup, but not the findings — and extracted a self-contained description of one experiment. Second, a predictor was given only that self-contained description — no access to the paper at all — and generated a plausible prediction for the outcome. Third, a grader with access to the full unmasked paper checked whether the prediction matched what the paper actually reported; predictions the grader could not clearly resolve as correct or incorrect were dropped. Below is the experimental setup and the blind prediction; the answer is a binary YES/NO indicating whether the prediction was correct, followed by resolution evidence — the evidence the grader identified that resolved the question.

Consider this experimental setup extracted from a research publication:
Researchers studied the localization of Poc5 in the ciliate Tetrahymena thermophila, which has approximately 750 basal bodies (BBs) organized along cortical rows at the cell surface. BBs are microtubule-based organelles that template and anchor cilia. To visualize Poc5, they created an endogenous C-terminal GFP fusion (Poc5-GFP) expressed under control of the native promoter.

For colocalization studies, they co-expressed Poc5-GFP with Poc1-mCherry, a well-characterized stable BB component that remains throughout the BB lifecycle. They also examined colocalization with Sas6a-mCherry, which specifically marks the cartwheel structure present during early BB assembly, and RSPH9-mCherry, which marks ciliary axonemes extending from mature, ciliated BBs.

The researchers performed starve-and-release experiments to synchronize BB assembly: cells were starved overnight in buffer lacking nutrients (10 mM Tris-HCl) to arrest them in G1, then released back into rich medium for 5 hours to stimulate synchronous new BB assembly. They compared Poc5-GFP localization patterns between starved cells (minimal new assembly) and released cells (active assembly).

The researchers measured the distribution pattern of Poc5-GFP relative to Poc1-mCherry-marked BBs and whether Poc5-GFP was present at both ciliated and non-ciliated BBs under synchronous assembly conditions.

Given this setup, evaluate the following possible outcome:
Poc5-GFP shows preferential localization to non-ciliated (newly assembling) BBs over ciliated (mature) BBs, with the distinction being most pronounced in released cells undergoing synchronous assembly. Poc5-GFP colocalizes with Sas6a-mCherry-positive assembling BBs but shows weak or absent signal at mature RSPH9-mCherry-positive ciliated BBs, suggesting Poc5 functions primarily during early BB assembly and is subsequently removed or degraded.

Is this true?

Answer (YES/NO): NO